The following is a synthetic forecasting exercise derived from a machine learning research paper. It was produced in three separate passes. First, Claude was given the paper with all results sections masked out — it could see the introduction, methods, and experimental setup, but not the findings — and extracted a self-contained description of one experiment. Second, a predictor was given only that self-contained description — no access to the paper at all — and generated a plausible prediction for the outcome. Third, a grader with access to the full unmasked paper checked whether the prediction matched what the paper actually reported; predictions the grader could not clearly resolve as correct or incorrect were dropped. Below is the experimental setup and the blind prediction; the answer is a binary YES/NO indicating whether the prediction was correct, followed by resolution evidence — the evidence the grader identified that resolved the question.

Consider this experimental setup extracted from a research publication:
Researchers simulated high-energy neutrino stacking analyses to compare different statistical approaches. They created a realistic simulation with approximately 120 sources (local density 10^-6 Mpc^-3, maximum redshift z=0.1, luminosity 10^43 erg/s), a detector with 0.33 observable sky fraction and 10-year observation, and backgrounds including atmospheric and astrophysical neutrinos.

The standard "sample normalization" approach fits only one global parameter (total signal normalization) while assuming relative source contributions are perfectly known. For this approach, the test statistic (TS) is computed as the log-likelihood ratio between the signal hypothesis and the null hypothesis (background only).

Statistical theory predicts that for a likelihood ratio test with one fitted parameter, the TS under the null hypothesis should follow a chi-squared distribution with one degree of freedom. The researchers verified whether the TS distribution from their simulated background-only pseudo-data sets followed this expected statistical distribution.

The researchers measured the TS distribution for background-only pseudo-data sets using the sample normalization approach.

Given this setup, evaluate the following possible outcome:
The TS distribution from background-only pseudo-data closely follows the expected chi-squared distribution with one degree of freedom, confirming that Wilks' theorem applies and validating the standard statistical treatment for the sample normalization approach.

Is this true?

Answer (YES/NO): YES